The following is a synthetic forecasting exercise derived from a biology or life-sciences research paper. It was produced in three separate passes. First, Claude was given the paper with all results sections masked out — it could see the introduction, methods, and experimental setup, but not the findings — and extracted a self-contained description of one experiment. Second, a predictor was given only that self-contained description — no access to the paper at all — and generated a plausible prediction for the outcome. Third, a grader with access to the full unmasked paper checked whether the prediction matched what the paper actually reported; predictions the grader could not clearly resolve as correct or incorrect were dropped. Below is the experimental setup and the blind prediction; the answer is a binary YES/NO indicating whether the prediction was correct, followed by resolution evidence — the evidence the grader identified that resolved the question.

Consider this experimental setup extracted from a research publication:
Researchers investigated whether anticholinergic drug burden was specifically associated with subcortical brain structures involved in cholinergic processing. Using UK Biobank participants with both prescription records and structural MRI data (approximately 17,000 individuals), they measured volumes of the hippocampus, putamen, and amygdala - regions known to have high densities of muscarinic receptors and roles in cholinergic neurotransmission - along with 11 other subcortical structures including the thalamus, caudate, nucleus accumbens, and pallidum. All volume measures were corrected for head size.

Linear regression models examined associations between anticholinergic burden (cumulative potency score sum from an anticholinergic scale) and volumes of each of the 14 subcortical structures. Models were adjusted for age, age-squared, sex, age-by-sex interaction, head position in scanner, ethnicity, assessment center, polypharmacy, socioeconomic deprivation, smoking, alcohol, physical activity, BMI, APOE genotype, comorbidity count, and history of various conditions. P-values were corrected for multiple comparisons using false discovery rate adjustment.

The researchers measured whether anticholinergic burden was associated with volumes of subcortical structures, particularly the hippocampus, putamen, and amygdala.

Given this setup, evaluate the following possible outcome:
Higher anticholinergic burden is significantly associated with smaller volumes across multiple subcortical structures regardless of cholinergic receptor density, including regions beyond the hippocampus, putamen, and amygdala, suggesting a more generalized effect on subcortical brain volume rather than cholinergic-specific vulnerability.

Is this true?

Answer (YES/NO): NO